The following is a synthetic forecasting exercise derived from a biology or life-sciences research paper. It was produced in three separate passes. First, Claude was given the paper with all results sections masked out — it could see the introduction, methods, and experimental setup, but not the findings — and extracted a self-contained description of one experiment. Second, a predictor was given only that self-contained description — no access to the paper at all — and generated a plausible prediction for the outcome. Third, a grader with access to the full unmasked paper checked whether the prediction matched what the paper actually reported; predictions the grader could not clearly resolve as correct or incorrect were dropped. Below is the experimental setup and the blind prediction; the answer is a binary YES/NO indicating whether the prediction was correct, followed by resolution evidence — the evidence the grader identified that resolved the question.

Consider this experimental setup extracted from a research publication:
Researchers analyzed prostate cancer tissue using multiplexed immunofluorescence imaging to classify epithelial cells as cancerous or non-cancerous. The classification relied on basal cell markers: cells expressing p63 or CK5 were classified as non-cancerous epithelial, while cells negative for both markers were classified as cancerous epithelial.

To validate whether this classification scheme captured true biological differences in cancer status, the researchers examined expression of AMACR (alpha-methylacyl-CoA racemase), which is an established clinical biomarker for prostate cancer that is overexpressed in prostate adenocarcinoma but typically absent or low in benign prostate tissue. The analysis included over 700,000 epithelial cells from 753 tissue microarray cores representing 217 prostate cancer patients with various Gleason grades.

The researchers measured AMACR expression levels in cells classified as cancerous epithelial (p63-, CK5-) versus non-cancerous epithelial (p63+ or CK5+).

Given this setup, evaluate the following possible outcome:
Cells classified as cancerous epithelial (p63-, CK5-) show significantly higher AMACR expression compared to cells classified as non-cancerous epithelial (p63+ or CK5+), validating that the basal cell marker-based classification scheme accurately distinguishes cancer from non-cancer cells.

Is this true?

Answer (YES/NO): YES